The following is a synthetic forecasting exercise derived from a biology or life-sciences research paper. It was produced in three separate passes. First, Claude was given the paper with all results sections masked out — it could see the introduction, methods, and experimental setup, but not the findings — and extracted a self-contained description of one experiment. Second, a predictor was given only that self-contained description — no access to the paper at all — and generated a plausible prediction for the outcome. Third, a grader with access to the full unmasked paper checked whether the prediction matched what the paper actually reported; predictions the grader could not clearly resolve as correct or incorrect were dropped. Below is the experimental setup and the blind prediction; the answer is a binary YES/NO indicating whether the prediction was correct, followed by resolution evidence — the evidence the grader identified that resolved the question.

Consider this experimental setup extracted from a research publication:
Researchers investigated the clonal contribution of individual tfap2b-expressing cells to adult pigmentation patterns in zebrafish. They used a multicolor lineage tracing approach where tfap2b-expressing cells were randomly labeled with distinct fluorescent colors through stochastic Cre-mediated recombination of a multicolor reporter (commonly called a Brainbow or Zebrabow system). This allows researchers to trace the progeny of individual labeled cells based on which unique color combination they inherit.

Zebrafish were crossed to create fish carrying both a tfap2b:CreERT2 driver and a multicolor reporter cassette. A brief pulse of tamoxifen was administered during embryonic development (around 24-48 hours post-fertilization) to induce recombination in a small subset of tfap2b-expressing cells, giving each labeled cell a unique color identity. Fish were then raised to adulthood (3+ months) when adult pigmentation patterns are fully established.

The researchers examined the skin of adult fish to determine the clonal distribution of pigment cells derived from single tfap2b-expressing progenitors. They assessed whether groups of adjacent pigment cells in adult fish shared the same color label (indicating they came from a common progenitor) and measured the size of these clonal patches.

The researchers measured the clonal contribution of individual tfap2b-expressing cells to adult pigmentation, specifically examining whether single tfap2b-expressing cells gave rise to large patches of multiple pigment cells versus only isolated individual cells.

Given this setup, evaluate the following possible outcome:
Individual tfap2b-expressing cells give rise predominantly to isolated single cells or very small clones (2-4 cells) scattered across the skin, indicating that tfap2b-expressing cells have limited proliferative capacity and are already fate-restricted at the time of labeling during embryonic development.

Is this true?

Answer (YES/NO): NO